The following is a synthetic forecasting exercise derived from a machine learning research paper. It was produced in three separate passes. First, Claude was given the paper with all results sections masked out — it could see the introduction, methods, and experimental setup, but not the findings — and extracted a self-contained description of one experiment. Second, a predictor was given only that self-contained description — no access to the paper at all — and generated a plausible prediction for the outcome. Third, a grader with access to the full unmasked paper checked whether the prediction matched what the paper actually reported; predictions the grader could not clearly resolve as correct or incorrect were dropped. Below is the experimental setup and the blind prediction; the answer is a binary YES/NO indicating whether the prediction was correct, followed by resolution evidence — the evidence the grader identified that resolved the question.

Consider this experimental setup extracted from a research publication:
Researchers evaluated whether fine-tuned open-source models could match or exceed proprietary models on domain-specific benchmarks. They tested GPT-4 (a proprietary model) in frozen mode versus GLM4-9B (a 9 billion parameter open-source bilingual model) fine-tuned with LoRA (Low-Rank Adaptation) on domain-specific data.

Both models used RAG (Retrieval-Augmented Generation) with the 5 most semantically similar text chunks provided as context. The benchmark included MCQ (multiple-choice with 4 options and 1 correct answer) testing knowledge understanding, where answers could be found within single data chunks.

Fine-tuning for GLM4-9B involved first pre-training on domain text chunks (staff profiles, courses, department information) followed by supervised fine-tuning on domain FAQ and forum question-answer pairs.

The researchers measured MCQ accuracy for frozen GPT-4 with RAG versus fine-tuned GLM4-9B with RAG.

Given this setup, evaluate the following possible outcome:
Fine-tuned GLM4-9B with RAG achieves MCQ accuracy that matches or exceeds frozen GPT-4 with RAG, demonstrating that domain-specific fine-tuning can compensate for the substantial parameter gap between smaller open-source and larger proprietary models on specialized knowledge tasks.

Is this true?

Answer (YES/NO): YES